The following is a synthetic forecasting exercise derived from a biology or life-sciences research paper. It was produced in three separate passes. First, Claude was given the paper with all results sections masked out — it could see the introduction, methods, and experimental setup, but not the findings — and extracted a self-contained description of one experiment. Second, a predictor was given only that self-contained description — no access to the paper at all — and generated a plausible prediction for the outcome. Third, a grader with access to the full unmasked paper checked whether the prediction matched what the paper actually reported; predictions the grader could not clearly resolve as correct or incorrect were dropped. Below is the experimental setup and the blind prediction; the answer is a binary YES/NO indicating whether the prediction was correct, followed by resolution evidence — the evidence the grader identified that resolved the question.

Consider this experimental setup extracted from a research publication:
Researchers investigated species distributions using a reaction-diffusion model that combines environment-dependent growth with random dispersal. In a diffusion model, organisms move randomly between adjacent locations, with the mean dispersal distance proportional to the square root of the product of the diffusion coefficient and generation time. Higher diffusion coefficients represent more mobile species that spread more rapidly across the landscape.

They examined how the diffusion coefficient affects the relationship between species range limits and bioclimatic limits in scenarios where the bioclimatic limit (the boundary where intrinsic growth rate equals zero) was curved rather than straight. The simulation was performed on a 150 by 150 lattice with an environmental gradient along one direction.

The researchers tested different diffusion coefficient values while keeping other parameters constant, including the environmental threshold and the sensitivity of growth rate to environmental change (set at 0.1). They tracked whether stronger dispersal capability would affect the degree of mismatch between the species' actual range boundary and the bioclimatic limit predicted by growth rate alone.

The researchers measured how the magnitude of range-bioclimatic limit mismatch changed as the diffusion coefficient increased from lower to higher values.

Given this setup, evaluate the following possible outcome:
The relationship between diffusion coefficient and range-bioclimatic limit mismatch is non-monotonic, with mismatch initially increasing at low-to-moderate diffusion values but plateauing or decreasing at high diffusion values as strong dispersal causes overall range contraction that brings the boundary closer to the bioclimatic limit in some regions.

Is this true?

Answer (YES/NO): NO